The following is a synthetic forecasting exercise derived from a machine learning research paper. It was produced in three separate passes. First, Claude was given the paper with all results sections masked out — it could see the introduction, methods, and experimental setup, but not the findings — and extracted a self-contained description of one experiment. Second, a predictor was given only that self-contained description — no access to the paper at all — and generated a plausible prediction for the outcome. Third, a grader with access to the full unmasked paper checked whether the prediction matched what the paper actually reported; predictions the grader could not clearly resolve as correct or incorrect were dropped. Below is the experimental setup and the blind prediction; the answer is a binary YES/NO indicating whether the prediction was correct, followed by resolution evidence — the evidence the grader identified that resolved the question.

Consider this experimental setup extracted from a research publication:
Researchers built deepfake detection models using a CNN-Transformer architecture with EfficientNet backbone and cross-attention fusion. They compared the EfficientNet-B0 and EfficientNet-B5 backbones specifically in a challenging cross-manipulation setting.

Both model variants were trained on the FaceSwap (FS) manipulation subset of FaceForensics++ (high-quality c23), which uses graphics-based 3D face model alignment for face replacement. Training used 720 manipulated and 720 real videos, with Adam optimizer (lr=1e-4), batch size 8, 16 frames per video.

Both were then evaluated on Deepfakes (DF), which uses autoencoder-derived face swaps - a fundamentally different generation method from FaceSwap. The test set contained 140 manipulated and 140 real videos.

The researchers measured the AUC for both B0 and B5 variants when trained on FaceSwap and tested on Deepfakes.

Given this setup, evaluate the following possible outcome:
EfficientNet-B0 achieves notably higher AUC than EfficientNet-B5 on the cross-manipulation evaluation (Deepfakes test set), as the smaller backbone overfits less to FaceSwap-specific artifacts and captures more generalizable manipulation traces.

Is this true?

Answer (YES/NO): NO